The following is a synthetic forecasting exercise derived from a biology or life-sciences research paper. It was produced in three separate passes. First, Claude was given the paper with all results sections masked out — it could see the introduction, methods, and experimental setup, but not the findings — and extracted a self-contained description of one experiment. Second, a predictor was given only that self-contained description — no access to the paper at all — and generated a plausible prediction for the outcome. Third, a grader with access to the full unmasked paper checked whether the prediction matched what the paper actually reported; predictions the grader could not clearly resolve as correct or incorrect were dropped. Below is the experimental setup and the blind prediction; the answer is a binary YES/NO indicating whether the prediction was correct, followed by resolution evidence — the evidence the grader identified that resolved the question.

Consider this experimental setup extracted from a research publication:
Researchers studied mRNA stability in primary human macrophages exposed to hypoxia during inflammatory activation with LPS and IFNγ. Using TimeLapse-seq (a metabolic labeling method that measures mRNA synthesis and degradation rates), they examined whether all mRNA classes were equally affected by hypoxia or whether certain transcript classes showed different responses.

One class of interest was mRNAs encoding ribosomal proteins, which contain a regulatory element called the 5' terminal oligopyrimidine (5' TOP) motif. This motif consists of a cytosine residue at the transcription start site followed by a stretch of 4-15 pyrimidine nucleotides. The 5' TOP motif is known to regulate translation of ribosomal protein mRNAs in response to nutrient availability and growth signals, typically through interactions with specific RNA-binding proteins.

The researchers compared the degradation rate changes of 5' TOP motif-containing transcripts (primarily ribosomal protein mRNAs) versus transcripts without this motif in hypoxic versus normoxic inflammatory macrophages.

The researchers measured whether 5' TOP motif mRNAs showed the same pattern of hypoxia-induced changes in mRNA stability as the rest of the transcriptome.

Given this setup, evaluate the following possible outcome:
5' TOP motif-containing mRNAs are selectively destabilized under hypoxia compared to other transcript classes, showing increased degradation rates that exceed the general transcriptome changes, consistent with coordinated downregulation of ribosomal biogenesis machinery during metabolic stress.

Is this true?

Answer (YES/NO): NO